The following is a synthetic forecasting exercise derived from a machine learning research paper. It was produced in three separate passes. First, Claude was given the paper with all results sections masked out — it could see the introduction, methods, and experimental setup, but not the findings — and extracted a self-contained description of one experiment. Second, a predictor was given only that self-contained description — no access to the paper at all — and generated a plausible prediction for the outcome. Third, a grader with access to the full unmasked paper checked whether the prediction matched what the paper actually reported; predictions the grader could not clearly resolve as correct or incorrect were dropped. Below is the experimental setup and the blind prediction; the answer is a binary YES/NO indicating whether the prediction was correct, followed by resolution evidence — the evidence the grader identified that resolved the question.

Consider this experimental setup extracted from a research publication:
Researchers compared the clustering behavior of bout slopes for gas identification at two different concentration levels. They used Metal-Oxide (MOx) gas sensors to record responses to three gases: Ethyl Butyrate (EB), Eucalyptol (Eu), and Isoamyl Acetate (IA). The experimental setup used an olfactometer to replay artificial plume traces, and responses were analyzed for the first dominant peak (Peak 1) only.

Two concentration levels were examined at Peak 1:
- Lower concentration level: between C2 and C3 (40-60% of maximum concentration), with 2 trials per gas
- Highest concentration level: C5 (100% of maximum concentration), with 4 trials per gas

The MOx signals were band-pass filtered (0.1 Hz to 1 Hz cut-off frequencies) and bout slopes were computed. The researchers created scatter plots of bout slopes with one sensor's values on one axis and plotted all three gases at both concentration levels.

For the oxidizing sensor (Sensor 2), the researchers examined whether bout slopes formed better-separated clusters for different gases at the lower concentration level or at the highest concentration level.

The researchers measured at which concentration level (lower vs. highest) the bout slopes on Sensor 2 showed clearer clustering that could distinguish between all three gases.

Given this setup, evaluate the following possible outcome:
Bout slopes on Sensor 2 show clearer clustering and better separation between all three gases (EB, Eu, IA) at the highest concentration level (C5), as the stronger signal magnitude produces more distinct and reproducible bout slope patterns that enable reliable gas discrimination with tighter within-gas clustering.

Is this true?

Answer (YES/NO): NO